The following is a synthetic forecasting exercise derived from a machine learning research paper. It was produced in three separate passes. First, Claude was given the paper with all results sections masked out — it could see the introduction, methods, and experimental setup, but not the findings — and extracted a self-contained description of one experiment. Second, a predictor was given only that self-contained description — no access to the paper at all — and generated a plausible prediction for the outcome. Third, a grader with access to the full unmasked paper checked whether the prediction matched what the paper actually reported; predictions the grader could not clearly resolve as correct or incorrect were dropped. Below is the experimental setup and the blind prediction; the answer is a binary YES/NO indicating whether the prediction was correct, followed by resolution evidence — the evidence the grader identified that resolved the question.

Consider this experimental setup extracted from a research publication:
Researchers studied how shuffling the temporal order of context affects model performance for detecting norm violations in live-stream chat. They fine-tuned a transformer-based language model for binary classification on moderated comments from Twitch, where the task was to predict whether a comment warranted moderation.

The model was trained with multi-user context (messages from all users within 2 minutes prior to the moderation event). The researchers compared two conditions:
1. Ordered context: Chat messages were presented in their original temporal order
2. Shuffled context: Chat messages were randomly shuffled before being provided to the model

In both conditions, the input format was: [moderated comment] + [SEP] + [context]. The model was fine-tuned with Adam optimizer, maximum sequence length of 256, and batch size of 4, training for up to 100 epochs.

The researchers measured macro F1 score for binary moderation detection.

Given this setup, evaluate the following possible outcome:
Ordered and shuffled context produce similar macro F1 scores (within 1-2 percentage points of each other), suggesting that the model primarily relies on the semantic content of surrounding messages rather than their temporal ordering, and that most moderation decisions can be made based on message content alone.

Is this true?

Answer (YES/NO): NO